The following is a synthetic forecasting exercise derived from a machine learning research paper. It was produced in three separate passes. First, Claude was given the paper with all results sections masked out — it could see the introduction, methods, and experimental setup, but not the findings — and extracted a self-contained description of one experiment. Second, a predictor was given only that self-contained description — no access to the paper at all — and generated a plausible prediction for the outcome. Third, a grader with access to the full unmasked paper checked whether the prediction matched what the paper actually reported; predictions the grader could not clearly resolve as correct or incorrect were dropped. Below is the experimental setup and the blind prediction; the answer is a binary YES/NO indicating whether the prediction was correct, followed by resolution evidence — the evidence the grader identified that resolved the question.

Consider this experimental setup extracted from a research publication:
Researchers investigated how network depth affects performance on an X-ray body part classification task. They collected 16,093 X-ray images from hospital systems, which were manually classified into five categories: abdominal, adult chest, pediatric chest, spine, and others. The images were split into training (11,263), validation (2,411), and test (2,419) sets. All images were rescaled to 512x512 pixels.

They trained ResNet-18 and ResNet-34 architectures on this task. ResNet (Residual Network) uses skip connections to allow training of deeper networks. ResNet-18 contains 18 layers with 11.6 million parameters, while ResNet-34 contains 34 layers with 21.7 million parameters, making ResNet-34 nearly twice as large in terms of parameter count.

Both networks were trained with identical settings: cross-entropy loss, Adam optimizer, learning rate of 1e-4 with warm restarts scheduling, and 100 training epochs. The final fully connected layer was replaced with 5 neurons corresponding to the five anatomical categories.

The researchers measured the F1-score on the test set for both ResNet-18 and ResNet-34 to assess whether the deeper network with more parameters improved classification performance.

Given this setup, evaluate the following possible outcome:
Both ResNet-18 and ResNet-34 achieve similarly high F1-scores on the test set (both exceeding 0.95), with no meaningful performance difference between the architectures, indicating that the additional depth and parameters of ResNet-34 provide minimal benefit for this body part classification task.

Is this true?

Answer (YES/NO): NO